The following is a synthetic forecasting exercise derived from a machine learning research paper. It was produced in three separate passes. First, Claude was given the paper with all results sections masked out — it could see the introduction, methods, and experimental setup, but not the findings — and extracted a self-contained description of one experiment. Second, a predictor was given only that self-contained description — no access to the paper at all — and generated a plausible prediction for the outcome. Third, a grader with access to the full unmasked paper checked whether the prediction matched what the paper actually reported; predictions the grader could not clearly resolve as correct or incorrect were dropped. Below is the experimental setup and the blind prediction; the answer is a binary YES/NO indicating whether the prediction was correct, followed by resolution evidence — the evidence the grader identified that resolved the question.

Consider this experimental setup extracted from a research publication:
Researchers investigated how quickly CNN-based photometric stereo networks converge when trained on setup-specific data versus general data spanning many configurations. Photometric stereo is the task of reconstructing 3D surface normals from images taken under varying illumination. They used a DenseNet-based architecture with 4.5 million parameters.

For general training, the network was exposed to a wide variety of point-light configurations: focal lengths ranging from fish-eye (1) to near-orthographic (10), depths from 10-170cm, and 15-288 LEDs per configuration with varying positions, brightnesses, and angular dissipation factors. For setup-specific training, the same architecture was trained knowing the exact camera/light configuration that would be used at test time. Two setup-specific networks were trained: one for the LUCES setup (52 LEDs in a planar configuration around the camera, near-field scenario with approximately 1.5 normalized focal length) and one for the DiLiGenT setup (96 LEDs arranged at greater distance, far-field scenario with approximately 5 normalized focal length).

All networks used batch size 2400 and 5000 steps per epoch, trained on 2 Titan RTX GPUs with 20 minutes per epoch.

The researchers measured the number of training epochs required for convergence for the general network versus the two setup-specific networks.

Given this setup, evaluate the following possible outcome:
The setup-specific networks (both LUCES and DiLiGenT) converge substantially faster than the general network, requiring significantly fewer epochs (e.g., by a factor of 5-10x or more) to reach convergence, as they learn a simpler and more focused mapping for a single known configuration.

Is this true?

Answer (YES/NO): NO